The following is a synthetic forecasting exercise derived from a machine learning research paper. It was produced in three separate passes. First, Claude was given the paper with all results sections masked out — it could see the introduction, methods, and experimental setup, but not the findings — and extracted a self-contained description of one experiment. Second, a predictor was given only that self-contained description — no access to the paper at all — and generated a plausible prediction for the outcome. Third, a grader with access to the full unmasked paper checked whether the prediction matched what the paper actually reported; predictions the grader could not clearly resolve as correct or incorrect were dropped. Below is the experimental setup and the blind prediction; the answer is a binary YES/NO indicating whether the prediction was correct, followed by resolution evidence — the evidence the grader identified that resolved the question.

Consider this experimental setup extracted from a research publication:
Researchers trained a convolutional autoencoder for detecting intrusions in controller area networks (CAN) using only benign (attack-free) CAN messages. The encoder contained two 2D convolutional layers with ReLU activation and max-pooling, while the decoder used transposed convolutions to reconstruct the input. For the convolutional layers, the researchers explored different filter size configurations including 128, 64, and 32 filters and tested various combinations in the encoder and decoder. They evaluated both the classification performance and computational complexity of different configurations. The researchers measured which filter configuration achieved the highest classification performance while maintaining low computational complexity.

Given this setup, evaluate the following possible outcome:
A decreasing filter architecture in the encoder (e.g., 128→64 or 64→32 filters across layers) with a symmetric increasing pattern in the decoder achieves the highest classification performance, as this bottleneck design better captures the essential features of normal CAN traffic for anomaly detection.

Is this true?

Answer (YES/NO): YES